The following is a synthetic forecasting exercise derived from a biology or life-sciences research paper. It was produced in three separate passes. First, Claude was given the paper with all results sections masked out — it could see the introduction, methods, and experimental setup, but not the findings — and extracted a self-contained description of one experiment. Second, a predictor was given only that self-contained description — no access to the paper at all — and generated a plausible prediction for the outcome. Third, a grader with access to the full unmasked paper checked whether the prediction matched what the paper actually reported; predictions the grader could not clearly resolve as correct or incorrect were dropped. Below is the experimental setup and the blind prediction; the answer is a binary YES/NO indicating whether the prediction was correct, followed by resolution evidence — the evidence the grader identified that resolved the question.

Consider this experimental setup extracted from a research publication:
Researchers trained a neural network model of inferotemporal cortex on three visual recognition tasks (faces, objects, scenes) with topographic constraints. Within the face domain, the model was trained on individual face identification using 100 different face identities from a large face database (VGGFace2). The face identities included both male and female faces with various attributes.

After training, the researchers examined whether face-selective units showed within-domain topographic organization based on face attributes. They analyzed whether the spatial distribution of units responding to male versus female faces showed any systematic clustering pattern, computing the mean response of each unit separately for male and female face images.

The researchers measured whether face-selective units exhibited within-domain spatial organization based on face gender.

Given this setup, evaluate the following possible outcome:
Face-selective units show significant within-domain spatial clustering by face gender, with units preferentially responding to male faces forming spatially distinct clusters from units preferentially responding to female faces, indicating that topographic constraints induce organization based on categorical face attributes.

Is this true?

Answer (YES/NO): YES